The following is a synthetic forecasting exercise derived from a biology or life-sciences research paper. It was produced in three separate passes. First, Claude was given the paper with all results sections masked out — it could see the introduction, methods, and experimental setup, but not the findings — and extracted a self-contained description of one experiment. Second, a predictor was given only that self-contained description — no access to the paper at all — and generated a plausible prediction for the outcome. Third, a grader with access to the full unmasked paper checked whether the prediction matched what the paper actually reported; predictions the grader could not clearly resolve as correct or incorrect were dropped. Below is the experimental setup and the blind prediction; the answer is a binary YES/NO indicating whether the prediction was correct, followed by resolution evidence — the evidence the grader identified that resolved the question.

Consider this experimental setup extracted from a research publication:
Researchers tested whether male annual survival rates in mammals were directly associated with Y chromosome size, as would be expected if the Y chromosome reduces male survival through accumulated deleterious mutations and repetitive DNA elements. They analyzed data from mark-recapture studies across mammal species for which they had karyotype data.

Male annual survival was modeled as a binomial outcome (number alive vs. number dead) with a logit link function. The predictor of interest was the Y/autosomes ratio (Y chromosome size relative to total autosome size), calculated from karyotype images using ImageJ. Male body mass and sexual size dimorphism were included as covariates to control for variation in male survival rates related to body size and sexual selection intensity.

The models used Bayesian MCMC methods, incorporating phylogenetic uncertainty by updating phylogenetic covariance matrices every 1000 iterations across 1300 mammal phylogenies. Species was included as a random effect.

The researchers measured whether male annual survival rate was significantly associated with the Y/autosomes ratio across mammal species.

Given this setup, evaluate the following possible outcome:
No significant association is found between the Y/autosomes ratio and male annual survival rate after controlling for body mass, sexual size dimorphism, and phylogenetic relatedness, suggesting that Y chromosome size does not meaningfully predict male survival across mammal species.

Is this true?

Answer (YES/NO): NO